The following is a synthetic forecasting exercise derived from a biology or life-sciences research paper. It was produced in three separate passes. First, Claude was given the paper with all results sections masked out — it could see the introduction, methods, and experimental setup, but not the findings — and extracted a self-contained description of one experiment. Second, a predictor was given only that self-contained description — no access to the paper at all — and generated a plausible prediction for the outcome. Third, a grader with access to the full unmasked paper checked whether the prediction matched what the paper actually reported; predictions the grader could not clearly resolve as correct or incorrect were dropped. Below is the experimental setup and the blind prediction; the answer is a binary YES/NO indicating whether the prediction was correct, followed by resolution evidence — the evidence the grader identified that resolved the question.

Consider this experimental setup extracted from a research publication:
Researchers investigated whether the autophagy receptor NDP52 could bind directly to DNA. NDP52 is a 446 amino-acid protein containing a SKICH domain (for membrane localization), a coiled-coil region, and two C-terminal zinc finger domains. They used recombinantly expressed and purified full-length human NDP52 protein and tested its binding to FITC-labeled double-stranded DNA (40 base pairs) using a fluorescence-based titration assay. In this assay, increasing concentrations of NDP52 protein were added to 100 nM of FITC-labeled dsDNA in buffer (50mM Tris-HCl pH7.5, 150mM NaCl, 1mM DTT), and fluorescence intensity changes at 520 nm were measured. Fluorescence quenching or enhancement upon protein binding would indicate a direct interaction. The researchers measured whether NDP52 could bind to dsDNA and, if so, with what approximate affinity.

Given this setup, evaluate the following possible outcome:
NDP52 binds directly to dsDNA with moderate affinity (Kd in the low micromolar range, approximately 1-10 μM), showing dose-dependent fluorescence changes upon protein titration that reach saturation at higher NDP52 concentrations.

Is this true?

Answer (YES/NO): NO